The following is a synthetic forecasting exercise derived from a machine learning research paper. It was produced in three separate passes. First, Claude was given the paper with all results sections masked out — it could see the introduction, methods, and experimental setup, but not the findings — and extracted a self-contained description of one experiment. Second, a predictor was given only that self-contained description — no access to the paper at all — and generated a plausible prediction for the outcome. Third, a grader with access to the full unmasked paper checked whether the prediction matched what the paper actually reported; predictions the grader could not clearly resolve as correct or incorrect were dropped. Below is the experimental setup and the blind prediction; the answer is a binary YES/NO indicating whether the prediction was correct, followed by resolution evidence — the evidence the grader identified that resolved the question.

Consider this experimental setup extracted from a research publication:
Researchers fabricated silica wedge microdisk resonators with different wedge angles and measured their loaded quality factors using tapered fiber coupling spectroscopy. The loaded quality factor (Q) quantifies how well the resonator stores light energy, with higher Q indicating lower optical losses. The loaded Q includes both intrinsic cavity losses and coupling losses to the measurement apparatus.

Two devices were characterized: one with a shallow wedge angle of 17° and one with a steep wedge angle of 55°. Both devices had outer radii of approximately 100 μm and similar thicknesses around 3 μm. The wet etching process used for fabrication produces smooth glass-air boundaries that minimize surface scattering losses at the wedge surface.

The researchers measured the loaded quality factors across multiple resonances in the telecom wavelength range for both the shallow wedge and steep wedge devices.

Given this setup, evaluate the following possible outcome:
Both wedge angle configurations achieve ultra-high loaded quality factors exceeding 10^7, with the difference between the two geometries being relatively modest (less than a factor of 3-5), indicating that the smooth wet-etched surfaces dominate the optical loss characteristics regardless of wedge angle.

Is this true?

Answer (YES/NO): NO